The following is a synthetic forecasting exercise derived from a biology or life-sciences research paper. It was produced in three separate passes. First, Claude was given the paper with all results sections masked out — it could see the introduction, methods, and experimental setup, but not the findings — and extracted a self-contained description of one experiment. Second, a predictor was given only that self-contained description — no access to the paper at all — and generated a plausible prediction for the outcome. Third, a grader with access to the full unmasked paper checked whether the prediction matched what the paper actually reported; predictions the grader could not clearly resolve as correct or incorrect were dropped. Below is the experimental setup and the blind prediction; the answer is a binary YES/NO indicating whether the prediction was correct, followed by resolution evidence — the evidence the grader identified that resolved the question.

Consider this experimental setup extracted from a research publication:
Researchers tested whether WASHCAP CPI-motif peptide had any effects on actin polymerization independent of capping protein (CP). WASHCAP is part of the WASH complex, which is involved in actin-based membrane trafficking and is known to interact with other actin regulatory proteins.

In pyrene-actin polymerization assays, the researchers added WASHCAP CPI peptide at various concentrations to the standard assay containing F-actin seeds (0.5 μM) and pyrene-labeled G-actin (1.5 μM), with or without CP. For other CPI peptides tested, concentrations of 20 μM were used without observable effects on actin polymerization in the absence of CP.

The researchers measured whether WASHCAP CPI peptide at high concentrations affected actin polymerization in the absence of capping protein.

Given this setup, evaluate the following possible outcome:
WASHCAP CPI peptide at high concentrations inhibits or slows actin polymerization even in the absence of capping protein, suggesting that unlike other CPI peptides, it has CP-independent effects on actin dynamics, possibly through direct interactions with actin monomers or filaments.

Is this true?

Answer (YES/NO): YES